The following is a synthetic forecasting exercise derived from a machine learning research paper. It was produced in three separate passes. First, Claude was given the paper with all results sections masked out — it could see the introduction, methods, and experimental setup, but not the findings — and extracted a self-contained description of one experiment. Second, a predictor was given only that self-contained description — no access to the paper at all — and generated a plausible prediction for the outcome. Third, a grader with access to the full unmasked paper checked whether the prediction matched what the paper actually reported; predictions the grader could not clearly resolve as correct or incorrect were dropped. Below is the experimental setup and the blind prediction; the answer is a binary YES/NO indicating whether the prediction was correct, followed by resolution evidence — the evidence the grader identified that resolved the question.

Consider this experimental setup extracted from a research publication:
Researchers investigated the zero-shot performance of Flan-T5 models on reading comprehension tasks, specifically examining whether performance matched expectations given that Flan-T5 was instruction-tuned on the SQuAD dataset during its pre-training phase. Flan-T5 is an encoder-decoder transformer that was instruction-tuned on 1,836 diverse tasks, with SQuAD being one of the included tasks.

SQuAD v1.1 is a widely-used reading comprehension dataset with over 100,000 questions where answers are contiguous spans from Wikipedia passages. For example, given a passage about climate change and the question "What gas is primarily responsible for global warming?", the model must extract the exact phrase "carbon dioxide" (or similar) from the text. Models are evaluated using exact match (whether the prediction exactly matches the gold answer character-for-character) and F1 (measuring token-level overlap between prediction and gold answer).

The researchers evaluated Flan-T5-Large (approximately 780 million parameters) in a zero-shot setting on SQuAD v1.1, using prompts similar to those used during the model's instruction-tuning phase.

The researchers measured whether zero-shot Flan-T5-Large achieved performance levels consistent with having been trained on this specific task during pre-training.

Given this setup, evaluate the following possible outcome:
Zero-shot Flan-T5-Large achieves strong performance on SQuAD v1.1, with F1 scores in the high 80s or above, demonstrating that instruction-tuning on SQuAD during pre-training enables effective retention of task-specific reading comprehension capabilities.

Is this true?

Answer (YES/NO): NO